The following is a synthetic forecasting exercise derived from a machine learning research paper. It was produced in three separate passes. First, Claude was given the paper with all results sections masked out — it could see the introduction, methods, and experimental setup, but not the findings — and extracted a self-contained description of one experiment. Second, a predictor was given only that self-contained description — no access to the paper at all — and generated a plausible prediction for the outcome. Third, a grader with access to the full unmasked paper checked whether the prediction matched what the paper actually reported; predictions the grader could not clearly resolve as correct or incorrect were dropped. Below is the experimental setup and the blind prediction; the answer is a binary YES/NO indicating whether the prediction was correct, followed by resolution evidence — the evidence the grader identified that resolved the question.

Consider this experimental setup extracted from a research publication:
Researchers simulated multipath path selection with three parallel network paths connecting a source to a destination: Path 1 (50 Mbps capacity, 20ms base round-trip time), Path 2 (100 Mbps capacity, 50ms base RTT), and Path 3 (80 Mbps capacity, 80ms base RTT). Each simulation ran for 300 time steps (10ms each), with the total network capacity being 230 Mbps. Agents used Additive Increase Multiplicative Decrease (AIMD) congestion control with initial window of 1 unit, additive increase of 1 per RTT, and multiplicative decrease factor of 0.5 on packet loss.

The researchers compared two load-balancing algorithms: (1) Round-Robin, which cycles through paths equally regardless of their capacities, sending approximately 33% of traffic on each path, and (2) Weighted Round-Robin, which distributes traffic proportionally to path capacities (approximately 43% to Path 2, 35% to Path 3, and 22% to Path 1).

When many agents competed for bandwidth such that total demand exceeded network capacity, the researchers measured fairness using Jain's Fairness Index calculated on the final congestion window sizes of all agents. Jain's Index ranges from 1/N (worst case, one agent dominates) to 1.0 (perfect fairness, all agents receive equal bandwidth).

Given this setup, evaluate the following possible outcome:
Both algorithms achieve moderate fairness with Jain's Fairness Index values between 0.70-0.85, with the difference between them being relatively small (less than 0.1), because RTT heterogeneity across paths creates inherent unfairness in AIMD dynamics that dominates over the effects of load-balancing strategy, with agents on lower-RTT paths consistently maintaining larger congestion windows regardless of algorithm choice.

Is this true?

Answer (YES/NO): NO